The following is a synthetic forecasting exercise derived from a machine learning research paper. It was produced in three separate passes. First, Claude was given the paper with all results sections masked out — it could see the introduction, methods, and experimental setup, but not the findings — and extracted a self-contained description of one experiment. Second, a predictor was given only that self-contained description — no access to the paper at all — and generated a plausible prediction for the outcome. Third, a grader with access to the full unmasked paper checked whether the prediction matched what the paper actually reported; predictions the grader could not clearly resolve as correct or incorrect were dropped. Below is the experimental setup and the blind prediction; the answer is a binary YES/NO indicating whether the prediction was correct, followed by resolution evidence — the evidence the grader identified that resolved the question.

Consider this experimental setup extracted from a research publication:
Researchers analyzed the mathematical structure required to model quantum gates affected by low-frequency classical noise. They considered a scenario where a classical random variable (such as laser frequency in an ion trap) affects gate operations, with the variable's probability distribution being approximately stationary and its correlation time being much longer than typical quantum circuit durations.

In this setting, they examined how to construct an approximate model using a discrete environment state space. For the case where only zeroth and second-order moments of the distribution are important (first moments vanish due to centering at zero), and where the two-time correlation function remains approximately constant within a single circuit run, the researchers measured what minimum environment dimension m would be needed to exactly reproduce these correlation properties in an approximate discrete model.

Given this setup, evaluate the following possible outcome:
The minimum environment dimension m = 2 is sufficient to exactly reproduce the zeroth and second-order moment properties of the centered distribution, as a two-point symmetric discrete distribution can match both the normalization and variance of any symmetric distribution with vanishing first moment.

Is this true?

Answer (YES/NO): YES